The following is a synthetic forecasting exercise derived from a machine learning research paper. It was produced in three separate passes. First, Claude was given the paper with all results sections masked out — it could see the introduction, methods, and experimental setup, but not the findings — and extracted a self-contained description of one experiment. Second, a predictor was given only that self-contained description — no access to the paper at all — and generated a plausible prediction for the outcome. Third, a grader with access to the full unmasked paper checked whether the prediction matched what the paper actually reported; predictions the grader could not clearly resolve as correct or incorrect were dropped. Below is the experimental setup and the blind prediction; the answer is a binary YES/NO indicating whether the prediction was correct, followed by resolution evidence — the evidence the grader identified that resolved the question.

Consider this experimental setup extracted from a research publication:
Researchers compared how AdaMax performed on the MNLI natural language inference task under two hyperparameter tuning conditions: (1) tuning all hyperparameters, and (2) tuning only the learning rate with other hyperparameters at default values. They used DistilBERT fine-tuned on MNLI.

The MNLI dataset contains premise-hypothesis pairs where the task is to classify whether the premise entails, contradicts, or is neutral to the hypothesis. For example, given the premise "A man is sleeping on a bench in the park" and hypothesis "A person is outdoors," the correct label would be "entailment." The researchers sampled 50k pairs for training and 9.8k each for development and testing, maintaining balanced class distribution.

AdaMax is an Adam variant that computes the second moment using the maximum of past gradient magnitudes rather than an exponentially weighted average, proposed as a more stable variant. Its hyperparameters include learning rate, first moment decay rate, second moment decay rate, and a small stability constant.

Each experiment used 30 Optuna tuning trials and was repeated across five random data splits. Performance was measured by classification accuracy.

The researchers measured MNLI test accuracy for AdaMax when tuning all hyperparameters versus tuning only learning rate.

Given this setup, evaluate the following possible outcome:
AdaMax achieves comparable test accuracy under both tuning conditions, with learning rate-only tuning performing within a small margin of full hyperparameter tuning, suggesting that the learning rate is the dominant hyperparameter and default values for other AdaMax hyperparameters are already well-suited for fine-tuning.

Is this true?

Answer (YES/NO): NO